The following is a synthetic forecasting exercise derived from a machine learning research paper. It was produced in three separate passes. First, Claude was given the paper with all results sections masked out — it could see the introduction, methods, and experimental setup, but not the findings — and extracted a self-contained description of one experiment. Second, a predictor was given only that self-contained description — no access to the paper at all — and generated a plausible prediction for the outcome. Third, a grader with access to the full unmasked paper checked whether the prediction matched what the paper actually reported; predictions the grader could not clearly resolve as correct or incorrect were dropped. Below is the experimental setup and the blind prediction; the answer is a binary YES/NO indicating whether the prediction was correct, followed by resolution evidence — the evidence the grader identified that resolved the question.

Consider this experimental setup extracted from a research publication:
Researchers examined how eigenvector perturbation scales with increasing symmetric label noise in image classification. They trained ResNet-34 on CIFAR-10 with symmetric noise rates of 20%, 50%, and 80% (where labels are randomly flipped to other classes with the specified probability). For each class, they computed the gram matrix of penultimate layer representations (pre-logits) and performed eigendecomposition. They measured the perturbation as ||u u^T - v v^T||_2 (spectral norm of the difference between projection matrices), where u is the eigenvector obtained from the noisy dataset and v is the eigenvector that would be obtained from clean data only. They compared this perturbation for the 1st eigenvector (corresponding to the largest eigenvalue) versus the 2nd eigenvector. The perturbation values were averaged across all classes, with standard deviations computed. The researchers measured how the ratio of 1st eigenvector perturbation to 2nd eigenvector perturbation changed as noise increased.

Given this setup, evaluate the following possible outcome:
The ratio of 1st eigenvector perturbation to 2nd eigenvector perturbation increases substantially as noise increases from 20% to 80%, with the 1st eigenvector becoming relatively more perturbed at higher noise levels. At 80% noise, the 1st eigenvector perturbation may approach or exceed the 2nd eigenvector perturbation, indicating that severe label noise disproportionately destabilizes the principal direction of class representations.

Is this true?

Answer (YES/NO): NO